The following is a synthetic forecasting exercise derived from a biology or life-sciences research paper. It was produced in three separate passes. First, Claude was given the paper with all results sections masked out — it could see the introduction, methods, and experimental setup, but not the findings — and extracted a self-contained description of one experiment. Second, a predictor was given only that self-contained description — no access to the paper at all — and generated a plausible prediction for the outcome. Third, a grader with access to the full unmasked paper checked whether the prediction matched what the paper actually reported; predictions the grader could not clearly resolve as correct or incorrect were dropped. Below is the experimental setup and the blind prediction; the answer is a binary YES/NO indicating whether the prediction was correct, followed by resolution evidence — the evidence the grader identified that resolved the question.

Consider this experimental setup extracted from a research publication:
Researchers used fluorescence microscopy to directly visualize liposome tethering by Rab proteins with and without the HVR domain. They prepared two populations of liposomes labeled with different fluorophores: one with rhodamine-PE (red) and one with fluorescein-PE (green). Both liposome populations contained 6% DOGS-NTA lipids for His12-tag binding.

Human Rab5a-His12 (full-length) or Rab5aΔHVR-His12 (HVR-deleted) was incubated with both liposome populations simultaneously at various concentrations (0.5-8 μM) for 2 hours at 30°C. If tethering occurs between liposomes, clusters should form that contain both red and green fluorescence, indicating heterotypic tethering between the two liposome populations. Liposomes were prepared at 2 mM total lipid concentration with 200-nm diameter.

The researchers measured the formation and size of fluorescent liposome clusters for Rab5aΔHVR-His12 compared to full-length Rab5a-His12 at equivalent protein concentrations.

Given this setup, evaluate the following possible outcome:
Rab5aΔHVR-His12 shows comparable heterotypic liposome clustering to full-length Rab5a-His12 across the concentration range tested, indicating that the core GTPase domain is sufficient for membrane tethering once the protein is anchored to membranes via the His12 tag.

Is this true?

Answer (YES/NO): NO